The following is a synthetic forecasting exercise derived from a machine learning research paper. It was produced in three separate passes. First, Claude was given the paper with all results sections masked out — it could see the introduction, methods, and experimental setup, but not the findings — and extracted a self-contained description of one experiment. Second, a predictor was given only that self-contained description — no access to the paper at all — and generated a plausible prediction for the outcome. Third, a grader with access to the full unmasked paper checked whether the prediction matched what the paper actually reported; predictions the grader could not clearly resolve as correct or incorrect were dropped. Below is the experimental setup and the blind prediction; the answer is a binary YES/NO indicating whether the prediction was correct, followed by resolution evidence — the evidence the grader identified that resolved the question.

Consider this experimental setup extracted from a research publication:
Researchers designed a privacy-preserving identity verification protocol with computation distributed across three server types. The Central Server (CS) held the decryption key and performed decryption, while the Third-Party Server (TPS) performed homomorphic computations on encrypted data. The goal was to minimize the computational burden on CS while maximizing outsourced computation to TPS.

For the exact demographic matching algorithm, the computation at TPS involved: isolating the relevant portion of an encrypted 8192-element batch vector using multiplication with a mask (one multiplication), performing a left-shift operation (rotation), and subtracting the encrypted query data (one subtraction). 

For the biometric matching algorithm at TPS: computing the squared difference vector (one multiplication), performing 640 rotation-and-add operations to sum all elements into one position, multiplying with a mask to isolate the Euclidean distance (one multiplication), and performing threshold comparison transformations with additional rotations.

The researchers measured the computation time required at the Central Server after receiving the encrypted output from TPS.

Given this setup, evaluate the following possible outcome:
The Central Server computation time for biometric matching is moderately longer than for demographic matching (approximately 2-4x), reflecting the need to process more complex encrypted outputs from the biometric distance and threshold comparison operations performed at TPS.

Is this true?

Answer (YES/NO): NO